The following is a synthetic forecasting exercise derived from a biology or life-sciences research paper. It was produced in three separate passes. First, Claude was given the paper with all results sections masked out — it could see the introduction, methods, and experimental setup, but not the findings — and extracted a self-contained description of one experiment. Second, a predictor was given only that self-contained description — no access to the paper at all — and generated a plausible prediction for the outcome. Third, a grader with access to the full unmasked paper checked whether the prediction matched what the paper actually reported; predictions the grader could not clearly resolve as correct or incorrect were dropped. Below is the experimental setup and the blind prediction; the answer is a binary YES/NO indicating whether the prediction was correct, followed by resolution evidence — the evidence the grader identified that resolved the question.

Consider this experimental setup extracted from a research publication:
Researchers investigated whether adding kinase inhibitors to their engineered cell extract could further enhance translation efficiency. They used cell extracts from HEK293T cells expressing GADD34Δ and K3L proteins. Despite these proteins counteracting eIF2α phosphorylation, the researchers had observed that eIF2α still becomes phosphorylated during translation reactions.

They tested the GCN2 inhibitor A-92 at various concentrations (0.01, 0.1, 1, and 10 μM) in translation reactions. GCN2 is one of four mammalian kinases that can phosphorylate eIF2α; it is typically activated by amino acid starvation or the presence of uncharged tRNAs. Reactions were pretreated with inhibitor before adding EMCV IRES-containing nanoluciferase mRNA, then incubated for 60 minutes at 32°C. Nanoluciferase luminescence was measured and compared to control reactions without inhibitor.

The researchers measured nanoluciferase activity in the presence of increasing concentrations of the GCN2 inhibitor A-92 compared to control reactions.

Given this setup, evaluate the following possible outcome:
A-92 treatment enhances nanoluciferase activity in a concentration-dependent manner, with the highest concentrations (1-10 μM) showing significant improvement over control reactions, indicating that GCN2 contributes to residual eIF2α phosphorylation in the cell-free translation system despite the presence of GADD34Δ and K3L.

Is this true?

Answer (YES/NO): NO